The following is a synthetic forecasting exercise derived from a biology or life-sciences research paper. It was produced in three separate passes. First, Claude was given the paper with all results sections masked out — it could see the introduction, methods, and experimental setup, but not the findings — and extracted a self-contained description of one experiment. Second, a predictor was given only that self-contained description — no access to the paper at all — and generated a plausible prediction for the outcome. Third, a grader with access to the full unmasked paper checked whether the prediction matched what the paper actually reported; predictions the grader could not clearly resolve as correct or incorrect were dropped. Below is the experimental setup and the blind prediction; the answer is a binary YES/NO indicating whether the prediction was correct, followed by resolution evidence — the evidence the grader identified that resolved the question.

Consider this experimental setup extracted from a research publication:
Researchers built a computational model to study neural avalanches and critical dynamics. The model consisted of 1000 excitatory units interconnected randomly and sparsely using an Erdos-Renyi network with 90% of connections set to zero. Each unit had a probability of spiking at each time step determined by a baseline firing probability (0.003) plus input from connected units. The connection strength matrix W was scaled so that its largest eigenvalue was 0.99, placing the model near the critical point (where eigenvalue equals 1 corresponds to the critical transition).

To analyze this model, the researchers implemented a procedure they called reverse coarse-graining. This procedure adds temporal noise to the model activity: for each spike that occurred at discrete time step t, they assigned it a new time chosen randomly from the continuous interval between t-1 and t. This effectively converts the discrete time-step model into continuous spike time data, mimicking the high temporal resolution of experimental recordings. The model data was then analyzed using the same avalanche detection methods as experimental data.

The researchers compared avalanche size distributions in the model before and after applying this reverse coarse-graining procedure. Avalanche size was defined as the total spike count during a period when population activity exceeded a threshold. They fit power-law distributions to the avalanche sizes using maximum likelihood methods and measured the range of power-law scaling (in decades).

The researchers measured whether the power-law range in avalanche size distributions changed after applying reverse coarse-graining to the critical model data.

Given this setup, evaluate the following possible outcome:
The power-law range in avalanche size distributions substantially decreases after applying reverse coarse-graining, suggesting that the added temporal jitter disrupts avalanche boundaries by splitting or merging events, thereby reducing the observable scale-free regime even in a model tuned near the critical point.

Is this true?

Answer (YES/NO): YES